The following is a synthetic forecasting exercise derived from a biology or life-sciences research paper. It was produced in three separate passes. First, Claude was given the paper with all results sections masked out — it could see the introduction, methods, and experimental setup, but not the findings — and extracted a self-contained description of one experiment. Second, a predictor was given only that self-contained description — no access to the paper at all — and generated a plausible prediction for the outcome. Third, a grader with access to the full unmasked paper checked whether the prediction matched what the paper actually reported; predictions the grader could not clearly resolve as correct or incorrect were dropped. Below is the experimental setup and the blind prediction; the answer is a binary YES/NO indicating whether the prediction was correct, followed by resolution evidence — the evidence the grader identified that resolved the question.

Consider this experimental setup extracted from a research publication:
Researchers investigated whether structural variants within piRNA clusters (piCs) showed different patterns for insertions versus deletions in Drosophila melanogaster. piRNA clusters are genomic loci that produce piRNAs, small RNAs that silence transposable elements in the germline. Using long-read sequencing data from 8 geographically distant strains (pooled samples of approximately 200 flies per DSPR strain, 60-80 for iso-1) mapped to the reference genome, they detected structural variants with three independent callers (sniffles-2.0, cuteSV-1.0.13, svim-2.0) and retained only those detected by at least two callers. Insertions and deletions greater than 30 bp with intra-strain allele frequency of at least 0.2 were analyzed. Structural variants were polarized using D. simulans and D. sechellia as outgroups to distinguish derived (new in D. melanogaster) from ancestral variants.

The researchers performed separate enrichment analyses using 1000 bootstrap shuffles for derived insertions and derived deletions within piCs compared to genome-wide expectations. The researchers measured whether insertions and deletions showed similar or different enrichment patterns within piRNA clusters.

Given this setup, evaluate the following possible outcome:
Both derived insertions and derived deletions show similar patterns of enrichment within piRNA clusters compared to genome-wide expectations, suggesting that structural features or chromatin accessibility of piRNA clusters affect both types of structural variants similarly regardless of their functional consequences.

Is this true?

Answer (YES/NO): NO